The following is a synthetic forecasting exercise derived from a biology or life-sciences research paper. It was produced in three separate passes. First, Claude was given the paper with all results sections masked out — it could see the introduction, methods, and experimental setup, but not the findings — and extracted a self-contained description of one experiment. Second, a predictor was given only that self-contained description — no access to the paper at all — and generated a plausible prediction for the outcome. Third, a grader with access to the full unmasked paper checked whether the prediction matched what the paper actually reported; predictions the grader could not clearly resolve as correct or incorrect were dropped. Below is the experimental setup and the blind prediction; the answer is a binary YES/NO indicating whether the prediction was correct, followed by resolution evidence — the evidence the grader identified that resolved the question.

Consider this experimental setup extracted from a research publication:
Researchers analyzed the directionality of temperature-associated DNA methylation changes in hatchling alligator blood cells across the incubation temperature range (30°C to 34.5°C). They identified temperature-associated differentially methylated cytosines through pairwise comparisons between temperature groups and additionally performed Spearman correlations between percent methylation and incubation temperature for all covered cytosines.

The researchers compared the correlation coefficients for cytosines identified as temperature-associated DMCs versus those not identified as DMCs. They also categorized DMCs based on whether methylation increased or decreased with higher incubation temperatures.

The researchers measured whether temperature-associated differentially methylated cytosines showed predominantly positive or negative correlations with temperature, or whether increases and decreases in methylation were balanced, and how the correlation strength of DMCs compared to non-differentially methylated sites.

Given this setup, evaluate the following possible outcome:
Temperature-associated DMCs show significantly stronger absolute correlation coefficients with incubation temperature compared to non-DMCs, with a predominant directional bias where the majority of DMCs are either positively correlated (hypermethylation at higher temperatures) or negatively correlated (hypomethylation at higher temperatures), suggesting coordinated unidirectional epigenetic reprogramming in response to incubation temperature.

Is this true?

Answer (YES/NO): NO